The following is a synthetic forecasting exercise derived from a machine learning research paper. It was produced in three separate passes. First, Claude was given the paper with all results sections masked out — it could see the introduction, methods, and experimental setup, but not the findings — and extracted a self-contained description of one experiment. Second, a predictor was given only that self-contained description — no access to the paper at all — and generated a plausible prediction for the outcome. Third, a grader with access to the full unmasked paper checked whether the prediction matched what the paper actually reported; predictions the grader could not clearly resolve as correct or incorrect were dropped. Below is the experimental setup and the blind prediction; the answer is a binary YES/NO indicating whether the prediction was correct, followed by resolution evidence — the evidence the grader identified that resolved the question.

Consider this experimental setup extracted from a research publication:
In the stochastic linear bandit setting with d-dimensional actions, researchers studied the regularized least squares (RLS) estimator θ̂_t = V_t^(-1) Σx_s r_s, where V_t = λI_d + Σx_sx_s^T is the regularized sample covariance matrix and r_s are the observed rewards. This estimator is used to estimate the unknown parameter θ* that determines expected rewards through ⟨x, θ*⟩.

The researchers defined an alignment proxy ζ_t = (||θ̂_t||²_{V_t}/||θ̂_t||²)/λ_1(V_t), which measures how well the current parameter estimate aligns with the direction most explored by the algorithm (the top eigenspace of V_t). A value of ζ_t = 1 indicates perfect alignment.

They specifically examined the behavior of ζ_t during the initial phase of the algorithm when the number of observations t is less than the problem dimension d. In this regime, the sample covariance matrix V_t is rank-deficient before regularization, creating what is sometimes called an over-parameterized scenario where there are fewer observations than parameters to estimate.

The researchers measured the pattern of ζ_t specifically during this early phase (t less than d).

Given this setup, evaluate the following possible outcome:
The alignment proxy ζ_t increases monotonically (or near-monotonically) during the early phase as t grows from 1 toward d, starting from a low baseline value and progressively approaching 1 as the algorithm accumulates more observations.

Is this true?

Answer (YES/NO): NO